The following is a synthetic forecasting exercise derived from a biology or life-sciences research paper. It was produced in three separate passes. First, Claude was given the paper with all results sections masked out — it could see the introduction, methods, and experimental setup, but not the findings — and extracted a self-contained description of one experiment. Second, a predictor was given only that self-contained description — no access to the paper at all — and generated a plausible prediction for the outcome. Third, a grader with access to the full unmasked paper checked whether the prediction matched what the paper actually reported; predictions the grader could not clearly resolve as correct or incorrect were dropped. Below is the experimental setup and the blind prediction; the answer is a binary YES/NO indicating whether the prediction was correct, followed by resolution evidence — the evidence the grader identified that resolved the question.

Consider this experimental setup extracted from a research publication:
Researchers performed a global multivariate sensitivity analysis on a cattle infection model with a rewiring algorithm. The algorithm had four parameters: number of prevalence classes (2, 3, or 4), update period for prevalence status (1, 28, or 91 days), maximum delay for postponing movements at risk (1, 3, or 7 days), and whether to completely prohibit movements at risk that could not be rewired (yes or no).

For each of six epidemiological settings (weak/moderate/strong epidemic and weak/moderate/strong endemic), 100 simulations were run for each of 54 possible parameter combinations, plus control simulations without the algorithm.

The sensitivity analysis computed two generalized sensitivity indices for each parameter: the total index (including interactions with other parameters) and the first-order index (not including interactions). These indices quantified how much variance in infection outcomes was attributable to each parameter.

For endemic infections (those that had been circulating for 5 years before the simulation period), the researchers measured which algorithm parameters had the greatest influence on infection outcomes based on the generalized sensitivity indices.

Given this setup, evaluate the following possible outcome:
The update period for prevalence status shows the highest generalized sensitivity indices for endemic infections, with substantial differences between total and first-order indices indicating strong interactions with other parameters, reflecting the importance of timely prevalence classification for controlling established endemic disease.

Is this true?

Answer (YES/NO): NO